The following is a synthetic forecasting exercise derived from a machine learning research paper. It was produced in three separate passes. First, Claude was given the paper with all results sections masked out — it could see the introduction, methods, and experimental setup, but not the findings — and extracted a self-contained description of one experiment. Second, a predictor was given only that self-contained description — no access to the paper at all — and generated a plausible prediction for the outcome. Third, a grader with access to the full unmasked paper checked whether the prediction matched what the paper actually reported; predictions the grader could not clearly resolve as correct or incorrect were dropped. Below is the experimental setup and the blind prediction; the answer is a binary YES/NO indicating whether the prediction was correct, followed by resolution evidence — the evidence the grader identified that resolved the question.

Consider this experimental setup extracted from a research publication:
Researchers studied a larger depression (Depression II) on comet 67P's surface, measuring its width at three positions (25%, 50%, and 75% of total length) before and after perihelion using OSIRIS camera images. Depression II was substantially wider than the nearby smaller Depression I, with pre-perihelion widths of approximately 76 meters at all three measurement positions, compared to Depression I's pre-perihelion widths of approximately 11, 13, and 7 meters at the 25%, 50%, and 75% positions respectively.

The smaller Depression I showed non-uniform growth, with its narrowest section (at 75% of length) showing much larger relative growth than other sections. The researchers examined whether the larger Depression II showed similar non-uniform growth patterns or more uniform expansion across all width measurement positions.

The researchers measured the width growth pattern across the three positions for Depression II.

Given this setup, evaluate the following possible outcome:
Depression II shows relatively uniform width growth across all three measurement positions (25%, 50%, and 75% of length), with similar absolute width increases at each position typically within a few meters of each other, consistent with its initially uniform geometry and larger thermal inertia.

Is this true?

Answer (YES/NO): YES